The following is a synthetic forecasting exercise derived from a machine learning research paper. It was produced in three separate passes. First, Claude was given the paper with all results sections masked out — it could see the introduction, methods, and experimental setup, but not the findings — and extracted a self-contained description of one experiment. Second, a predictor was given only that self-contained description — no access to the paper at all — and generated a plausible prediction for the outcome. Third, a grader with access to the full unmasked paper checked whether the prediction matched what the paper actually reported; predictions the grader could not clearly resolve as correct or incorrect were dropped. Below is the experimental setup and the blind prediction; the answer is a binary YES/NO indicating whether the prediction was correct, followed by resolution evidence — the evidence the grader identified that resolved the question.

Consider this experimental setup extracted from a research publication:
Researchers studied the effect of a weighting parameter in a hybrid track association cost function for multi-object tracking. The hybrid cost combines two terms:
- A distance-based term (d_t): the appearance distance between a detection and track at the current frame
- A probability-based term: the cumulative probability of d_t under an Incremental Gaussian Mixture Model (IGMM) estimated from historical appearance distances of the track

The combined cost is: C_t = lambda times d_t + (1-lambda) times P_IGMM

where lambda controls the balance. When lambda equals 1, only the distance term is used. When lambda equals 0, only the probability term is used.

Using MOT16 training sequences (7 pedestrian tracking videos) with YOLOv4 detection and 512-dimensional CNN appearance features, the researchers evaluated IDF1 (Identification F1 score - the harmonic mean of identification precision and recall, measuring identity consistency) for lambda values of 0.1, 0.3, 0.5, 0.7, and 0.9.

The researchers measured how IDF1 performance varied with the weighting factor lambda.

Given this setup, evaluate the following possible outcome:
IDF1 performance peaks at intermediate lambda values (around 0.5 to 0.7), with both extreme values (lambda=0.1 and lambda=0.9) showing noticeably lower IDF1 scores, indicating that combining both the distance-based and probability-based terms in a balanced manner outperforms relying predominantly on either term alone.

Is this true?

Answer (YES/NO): NO